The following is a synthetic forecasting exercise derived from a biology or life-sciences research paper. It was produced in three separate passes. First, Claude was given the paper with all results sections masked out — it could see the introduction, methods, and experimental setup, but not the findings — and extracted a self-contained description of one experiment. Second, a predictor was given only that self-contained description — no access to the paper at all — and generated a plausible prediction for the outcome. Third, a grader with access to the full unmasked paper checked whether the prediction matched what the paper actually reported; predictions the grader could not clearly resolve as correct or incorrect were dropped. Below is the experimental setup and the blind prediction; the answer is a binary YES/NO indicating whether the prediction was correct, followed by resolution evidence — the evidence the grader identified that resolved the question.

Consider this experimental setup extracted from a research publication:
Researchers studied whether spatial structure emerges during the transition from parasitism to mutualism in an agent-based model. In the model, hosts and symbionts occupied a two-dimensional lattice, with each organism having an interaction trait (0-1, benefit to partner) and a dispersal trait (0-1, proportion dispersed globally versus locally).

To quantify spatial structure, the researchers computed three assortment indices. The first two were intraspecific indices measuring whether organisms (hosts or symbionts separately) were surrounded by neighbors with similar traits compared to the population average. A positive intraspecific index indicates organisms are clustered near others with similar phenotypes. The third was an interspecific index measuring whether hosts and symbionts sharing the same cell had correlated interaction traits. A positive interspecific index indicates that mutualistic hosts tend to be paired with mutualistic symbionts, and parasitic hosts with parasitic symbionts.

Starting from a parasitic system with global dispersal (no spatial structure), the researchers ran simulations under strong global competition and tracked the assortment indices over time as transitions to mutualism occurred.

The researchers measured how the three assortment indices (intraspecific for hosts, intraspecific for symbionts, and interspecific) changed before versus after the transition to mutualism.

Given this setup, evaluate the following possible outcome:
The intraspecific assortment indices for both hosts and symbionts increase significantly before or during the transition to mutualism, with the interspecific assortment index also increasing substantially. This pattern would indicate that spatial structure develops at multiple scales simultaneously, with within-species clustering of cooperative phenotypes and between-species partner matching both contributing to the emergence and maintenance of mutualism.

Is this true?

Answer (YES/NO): YES